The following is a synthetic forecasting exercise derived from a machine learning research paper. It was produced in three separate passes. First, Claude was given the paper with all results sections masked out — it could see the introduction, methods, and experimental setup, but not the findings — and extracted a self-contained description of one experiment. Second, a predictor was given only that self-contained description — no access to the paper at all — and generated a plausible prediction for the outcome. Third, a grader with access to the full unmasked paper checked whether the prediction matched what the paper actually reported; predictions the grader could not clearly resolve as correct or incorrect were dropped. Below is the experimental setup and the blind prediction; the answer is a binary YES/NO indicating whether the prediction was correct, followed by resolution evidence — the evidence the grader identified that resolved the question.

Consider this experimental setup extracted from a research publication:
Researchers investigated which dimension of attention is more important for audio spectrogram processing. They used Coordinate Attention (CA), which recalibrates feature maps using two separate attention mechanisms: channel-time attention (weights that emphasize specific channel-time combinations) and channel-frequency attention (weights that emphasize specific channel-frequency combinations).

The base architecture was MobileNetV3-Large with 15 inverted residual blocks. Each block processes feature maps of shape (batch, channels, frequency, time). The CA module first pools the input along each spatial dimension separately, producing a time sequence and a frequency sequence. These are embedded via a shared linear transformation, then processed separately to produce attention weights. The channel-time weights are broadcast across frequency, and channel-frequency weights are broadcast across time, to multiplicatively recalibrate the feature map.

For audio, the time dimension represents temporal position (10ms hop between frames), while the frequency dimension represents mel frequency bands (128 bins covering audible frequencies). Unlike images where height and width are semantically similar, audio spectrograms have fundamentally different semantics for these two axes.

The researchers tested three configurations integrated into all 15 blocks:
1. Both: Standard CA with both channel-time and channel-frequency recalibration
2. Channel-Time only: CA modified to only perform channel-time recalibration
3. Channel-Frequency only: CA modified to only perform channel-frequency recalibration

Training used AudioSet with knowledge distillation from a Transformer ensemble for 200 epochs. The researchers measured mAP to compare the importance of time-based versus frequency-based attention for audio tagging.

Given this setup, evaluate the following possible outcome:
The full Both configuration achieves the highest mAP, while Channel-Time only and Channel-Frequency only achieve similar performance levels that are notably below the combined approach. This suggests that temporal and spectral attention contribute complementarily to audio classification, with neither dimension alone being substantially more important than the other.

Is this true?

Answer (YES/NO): YES